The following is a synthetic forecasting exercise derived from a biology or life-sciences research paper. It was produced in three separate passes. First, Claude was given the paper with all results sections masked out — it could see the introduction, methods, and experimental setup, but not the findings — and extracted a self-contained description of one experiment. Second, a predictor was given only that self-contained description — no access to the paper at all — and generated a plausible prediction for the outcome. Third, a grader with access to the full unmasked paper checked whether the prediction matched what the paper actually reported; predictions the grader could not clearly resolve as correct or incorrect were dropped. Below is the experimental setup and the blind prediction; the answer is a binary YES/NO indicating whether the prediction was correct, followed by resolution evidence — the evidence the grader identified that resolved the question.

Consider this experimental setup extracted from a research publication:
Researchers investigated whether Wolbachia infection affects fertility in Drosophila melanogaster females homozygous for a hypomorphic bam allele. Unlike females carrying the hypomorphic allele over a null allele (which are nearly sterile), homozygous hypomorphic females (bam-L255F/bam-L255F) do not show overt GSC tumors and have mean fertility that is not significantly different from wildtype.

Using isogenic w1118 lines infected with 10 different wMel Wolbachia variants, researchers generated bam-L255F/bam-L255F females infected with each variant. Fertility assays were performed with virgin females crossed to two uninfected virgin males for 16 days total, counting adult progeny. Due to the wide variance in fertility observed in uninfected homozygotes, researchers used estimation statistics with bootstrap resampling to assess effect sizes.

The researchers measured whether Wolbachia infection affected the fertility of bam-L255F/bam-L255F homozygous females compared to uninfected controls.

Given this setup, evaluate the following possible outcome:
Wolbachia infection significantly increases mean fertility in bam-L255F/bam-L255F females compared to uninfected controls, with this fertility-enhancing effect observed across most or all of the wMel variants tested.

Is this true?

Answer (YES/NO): NO